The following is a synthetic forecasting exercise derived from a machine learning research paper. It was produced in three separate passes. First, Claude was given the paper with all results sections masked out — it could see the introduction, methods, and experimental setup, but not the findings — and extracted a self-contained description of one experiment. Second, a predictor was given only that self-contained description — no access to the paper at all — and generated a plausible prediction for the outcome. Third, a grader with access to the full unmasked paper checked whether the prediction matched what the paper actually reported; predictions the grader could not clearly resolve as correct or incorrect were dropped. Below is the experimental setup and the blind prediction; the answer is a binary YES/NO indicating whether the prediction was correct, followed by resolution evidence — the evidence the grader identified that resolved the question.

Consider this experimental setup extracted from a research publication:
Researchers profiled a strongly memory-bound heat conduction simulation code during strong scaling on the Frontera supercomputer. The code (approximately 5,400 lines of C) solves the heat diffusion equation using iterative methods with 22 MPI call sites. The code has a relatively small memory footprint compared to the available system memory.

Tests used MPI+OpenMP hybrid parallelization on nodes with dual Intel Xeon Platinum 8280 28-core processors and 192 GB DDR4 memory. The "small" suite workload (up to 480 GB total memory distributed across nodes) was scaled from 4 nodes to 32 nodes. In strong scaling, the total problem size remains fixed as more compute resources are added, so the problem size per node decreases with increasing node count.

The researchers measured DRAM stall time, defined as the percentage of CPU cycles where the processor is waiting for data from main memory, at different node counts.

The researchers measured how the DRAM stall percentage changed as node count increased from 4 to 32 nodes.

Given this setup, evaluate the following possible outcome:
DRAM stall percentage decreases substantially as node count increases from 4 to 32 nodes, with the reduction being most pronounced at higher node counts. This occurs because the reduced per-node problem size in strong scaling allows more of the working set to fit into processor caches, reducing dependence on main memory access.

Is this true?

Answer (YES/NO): NO